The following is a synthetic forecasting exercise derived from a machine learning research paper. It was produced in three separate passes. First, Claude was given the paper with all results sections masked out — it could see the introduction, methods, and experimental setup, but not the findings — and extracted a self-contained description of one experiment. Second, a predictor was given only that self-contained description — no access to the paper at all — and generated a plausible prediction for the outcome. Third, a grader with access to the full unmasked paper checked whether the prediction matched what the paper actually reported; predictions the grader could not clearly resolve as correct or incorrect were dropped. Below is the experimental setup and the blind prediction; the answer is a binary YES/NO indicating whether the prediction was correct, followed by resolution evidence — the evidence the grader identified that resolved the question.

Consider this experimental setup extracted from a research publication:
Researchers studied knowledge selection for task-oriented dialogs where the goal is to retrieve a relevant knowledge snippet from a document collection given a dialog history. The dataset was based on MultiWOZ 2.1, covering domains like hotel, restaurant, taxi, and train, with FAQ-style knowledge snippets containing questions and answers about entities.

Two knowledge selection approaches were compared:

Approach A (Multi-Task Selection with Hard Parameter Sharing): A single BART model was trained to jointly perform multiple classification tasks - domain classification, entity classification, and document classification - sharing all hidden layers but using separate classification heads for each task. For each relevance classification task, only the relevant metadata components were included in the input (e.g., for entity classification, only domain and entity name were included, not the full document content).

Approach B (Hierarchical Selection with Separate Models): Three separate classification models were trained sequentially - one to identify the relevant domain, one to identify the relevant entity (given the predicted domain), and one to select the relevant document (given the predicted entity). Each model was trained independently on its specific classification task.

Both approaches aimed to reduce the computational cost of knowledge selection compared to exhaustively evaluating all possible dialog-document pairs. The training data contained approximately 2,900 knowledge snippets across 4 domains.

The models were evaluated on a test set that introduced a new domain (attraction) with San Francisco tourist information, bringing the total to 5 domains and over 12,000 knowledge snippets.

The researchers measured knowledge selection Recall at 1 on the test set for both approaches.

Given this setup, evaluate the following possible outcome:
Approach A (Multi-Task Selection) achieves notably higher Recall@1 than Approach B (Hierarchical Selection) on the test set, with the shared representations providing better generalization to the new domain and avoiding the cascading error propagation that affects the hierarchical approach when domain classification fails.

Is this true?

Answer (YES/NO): NO